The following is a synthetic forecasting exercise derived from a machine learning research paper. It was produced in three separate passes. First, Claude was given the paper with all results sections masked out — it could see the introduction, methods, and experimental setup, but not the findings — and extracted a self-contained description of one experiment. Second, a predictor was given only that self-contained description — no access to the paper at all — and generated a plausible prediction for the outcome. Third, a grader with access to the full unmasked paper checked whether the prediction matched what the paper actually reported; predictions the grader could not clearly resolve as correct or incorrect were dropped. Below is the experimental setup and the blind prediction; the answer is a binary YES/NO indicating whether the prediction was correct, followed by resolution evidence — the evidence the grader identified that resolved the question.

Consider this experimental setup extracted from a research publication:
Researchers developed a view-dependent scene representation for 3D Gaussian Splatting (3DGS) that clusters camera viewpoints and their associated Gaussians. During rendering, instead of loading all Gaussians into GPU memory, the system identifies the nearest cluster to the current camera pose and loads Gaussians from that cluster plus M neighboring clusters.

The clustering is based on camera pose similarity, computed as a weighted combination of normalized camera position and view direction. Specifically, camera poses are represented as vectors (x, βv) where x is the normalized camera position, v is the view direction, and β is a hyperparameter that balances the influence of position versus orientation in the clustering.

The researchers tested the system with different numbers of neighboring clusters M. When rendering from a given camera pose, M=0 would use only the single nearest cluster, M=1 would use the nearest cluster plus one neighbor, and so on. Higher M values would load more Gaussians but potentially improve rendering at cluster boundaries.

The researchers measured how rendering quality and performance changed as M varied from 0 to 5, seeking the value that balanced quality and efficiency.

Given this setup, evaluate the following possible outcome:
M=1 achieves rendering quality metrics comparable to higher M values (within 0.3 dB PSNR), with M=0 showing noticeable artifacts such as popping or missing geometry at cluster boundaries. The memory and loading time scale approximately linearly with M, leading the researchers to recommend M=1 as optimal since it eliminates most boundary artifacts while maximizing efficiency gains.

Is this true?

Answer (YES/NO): NO